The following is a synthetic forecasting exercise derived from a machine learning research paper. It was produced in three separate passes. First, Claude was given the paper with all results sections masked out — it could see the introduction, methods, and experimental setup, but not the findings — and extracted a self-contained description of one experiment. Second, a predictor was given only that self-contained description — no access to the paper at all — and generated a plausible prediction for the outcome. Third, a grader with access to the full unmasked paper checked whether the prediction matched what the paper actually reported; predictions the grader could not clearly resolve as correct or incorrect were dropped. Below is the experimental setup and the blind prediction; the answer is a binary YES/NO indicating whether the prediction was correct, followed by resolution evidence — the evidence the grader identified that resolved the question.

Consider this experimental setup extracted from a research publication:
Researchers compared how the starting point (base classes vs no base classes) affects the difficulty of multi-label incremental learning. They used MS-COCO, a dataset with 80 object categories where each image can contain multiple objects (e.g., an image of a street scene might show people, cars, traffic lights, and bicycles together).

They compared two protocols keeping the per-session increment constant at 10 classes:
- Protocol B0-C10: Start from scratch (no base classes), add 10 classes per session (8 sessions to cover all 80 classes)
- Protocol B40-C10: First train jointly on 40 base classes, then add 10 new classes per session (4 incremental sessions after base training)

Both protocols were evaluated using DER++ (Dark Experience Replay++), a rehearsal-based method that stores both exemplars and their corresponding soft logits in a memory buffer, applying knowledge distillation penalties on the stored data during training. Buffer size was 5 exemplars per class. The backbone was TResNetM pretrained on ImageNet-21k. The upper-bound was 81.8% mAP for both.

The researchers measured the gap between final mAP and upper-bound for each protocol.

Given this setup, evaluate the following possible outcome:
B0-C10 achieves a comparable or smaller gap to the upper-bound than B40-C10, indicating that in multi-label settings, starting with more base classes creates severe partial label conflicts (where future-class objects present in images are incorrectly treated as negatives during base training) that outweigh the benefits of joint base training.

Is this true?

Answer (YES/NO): NO